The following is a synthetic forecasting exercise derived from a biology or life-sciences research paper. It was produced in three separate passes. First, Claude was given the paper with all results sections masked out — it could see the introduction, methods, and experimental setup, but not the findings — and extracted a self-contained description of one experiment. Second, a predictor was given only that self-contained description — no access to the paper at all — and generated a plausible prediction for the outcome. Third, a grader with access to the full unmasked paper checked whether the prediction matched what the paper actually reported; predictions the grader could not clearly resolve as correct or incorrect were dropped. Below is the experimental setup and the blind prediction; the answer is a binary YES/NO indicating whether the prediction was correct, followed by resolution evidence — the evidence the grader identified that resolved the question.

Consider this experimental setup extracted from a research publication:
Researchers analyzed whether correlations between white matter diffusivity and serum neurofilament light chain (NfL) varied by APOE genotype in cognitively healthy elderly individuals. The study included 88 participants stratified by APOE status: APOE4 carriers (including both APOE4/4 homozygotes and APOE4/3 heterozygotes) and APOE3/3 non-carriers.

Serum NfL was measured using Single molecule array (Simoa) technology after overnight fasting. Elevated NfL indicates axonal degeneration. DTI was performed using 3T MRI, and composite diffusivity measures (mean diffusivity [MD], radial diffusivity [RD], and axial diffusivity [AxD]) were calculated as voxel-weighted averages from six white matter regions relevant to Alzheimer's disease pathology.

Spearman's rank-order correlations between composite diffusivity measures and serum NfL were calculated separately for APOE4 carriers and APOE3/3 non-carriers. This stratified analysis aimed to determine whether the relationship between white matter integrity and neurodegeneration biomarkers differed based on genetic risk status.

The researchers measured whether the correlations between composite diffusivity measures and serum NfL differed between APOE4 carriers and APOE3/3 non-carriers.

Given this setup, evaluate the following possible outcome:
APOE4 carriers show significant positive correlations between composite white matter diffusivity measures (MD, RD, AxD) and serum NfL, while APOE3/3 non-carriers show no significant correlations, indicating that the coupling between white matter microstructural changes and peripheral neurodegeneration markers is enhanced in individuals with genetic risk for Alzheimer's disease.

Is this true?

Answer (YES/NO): YES